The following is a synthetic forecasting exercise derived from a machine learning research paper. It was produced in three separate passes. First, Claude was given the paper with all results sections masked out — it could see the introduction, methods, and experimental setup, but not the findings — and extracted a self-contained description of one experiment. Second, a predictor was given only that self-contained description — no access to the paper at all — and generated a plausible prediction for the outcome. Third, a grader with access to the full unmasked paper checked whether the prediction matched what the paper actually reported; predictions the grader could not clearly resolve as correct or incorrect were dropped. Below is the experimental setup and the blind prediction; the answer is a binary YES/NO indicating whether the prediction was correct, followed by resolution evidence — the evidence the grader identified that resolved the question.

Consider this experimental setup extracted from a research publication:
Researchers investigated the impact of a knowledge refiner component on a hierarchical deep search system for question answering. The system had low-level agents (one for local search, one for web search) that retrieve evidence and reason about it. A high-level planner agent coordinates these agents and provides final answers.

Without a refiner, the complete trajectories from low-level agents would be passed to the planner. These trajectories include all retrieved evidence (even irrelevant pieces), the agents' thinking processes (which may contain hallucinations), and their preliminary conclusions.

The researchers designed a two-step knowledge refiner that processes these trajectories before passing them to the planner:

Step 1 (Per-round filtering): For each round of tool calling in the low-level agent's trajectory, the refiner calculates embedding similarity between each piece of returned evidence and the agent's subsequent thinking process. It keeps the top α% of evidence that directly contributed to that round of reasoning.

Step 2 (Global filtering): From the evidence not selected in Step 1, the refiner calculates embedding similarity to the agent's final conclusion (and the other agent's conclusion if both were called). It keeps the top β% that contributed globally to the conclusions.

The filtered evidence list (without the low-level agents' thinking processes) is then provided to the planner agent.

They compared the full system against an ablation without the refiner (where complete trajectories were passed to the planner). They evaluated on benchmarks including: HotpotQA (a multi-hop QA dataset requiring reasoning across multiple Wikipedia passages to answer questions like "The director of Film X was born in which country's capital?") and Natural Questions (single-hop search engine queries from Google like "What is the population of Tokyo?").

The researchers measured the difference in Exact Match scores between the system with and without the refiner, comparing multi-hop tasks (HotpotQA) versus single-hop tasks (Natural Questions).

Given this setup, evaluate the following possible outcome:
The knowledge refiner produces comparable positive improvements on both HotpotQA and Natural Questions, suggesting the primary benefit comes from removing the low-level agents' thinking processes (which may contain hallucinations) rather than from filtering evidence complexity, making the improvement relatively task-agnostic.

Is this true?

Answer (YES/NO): NO